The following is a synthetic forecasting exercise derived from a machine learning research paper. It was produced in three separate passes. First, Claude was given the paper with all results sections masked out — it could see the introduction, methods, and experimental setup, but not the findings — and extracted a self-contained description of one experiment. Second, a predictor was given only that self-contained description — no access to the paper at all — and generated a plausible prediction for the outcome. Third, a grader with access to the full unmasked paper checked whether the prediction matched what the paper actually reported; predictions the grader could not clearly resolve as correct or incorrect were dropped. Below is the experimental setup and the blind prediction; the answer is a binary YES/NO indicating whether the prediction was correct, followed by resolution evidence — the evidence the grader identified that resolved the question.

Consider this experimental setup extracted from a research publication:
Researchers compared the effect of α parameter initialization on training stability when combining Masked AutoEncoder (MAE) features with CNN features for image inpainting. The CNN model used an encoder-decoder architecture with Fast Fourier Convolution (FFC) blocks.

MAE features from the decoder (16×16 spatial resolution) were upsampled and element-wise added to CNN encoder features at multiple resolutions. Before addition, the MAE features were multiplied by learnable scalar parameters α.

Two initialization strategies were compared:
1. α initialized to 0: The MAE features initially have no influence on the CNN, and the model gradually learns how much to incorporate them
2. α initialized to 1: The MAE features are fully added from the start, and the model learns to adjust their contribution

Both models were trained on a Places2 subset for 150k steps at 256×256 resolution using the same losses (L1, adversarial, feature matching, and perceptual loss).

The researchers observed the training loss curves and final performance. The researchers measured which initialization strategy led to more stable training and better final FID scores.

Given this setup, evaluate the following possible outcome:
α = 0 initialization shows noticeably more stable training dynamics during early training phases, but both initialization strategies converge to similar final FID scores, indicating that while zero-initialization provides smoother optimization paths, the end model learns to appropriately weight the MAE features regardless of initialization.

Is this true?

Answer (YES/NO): NO